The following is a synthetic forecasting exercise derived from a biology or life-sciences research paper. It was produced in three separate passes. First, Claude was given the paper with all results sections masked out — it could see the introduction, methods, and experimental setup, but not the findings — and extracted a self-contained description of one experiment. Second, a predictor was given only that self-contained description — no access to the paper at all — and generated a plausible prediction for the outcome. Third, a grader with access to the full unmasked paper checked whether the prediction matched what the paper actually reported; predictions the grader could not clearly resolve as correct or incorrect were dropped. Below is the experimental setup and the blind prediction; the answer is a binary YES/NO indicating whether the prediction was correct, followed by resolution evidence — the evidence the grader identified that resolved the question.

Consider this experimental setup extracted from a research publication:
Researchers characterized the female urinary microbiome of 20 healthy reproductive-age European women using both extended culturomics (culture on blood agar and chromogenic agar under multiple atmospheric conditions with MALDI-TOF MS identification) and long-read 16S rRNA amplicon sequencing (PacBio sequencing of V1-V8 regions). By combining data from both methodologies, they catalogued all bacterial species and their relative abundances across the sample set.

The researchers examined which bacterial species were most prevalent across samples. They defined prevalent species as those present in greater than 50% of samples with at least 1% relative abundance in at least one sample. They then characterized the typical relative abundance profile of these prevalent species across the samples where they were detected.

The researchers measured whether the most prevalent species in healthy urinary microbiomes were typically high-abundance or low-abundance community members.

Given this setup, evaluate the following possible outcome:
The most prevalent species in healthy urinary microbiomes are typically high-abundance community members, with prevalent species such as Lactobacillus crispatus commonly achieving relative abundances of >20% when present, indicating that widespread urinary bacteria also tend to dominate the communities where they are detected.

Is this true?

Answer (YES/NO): NO